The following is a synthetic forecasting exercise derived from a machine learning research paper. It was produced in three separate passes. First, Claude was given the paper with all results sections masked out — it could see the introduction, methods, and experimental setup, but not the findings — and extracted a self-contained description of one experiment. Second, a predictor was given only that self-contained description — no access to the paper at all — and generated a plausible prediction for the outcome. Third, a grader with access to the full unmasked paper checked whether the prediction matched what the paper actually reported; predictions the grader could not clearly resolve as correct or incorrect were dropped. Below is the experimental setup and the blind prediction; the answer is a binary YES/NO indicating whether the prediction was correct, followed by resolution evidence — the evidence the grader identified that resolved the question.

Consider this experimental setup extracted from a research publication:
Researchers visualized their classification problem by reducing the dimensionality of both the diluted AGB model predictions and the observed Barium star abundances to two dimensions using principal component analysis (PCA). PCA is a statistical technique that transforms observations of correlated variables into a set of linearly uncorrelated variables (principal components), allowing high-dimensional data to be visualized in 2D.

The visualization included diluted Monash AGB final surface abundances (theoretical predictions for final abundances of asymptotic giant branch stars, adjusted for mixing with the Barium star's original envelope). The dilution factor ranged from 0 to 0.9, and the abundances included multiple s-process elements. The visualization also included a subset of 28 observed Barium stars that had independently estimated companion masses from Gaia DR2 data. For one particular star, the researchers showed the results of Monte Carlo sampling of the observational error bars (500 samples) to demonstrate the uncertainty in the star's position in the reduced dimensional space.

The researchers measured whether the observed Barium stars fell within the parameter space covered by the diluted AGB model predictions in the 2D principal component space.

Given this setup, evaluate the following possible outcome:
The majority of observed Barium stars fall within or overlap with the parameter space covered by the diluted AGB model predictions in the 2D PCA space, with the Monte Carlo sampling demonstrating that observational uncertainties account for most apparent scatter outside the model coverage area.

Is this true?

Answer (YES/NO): NO